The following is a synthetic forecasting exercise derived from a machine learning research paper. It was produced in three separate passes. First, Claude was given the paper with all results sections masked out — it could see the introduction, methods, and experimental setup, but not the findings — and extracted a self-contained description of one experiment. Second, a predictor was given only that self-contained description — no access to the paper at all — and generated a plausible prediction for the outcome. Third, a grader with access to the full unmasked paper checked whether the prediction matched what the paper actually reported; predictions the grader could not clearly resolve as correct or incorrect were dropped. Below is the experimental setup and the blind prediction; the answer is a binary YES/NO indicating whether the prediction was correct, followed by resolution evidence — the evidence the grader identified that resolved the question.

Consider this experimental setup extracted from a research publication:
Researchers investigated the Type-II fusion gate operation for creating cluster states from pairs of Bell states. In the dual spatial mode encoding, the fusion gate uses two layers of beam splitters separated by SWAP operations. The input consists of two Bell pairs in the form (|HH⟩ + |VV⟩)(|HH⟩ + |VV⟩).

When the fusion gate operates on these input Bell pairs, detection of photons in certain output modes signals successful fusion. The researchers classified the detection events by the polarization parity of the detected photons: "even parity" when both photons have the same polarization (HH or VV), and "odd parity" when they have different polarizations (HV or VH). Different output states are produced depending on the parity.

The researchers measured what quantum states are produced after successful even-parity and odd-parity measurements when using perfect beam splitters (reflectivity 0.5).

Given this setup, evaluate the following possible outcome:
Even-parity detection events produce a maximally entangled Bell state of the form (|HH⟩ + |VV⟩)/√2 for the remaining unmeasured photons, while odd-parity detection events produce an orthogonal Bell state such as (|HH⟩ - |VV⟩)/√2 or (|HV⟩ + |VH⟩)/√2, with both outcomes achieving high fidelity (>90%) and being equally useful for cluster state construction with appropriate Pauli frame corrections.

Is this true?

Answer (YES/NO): YES